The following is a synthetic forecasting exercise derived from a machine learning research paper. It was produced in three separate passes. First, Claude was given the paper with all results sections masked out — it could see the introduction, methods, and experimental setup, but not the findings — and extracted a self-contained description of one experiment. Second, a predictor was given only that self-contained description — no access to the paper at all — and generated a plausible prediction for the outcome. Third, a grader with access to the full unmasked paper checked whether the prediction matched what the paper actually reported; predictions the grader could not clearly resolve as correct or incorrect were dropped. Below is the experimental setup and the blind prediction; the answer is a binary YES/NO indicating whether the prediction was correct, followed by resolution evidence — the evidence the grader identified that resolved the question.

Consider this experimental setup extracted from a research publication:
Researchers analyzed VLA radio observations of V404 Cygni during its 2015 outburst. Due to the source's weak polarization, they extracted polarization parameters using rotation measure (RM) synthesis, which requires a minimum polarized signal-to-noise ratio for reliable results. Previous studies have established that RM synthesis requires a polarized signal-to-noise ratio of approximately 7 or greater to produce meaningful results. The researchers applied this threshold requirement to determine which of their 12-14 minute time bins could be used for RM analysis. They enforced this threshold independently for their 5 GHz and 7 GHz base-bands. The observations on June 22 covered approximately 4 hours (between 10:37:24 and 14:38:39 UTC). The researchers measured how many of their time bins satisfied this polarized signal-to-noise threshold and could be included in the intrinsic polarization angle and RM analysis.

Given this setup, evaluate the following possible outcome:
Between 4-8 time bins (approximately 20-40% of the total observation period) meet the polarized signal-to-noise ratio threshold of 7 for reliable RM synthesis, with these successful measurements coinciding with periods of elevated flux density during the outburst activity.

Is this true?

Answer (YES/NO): NO